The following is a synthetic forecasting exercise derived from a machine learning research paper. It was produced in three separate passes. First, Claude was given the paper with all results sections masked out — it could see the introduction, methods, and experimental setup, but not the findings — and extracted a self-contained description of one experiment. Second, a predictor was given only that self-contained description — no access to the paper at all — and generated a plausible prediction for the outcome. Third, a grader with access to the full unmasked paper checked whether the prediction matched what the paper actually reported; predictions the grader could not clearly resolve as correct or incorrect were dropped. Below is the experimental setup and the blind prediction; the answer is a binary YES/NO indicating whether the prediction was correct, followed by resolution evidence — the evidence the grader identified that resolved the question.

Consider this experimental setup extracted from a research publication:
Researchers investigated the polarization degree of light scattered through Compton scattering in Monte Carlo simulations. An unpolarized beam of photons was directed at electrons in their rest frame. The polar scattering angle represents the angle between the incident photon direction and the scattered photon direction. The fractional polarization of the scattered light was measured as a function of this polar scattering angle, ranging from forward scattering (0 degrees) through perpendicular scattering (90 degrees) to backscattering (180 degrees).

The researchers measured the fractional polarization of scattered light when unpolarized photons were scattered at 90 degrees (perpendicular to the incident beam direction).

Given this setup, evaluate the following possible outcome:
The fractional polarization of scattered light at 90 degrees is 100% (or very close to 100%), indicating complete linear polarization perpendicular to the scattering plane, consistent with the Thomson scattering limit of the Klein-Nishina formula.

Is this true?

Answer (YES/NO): YES